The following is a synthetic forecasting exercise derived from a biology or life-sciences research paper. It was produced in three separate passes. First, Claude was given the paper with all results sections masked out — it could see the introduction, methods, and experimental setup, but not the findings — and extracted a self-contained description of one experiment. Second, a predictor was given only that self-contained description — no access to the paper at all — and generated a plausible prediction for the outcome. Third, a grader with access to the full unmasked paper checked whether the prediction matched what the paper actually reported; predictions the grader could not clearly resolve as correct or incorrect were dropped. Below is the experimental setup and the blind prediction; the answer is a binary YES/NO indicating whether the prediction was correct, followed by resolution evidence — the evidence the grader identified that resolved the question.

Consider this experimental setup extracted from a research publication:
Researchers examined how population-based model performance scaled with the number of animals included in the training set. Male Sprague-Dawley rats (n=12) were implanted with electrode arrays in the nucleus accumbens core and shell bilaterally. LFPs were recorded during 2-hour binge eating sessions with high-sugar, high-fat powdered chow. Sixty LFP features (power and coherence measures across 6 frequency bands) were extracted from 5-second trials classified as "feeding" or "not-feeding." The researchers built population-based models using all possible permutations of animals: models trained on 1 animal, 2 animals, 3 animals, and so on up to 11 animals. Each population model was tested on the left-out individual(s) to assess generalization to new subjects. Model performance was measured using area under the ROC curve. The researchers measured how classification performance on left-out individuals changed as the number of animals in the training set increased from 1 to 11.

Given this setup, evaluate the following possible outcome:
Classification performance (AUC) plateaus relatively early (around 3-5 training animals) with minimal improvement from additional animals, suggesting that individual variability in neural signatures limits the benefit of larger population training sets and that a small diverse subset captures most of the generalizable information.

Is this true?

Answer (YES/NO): NO